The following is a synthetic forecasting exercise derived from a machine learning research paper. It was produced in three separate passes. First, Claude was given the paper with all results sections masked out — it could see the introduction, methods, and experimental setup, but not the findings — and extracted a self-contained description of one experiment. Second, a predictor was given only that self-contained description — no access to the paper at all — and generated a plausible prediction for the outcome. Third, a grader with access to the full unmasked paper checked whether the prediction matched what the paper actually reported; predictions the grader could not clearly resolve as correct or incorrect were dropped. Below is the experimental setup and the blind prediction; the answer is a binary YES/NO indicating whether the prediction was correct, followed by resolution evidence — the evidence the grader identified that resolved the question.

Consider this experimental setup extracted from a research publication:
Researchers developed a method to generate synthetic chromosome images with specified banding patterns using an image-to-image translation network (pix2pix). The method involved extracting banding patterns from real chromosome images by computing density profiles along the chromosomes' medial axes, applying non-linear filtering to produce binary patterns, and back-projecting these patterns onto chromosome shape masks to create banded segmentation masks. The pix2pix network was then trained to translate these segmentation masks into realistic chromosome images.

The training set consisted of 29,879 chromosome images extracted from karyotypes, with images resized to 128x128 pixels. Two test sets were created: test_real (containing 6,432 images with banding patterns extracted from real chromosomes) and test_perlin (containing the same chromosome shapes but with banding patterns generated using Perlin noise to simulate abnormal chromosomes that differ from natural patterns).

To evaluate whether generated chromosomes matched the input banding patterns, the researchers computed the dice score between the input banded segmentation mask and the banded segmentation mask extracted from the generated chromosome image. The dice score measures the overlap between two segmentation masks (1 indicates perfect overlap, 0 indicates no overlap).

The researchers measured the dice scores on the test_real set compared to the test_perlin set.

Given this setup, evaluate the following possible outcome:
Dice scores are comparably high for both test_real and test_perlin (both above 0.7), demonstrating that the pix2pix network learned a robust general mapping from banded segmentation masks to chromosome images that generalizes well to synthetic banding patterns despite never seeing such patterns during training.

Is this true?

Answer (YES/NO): NO